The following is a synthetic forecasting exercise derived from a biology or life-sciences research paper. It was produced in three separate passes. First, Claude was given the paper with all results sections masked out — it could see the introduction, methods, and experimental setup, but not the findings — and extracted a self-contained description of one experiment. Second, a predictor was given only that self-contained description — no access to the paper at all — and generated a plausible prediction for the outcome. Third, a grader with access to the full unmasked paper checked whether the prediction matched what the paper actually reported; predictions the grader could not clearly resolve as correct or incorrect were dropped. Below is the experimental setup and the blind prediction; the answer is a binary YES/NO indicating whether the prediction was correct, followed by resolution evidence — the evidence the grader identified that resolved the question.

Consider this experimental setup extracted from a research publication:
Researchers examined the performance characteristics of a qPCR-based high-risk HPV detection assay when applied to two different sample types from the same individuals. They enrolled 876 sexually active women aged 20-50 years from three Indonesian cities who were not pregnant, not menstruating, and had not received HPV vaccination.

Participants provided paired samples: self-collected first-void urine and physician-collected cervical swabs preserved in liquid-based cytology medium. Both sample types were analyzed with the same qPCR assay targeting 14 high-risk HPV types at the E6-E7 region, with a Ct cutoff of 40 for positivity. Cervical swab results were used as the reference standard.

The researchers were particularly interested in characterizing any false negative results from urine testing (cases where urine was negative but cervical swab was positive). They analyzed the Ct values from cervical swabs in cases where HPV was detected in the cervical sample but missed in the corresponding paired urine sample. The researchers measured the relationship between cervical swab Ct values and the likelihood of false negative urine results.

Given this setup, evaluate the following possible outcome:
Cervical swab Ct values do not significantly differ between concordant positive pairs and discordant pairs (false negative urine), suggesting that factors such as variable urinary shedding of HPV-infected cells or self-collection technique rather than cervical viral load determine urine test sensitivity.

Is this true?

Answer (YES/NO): NO